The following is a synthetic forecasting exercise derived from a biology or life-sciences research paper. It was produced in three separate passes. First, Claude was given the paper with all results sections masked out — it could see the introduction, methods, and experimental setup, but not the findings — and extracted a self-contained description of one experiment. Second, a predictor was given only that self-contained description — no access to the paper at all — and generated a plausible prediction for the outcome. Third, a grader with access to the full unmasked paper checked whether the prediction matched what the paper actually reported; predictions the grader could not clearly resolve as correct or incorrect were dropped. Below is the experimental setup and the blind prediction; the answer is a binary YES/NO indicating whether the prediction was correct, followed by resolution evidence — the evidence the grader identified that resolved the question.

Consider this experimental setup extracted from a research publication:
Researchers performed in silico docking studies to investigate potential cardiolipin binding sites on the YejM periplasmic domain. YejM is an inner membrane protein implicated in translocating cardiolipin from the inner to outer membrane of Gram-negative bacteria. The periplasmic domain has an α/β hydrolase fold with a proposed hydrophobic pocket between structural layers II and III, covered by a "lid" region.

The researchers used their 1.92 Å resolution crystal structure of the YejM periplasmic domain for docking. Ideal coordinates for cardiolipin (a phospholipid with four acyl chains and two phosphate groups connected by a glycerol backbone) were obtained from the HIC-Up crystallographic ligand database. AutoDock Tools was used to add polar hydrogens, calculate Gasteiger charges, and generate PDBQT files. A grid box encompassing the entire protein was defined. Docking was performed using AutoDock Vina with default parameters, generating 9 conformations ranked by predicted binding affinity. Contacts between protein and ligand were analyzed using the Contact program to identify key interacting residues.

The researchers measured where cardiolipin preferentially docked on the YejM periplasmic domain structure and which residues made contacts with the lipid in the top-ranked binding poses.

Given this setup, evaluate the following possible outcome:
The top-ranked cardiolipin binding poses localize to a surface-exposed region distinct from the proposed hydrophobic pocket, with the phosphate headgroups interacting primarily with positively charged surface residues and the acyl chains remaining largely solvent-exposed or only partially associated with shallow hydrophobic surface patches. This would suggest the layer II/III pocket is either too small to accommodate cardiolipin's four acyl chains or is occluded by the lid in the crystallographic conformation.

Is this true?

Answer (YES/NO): YES